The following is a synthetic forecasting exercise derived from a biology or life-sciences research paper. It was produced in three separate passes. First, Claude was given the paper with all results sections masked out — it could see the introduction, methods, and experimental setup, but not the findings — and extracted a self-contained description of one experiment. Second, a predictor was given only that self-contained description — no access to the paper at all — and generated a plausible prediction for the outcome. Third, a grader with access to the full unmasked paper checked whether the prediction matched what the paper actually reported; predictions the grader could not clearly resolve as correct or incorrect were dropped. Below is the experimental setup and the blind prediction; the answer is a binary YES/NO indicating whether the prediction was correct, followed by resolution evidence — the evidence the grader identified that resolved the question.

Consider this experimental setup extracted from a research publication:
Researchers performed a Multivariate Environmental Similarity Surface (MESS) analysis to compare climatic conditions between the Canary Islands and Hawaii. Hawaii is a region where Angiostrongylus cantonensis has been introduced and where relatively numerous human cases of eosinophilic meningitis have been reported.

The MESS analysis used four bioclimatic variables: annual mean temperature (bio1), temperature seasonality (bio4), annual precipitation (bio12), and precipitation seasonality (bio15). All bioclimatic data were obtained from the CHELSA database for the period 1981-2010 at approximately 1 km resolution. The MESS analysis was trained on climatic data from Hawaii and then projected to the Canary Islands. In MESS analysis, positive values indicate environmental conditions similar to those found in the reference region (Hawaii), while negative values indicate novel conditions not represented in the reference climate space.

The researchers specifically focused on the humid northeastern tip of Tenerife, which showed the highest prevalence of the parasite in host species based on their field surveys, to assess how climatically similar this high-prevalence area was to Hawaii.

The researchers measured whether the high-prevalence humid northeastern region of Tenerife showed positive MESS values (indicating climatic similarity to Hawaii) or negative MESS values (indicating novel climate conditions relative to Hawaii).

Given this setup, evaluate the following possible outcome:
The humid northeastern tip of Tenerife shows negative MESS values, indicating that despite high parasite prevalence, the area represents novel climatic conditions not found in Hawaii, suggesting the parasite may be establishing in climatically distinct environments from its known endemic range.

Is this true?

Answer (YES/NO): YES